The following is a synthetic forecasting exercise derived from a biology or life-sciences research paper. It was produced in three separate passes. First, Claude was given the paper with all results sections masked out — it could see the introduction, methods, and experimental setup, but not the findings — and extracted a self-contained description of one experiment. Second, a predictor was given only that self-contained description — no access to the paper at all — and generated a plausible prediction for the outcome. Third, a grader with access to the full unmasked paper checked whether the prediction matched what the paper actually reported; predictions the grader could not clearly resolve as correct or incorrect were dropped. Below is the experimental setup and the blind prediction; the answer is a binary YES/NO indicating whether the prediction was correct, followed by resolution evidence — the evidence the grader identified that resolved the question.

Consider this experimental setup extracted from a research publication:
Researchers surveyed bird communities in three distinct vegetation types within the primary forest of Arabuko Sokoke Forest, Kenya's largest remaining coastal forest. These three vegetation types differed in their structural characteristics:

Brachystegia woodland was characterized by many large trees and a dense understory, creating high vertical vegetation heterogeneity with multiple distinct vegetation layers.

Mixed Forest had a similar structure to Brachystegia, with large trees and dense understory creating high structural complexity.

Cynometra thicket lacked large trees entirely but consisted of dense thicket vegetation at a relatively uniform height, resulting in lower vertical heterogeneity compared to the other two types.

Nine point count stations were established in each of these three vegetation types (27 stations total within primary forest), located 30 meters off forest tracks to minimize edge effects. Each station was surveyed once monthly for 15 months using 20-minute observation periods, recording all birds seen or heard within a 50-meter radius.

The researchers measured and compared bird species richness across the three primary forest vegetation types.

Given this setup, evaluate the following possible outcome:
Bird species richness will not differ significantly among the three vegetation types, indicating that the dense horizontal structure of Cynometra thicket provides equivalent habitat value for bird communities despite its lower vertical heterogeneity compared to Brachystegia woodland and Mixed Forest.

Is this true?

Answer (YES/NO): NO